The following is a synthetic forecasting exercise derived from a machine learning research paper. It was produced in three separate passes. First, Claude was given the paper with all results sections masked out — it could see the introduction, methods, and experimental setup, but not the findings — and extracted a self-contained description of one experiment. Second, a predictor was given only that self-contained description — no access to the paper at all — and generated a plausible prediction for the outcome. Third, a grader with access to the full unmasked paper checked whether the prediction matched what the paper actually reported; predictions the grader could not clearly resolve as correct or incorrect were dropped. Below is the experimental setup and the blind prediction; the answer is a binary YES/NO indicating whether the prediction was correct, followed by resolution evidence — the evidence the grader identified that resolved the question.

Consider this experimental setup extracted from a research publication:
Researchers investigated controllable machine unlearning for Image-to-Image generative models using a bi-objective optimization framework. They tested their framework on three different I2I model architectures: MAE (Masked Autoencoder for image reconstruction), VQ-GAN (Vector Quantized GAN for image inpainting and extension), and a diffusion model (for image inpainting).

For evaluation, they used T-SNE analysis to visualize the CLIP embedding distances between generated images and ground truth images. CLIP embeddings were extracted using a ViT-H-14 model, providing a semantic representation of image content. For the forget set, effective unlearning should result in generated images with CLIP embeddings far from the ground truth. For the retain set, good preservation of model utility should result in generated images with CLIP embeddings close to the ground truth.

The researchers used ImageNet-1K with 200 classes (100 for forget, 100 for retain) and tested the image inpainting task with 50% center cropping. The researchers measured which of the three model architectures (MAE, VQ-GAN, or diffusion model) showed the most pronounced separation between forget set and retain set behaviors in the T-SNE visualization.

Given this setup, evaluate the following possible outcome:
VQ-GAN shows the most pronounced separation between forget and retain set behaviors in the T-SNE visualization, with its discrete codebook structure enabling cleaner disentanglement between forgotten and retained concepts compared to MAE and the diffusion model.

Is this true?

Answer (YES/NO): YES